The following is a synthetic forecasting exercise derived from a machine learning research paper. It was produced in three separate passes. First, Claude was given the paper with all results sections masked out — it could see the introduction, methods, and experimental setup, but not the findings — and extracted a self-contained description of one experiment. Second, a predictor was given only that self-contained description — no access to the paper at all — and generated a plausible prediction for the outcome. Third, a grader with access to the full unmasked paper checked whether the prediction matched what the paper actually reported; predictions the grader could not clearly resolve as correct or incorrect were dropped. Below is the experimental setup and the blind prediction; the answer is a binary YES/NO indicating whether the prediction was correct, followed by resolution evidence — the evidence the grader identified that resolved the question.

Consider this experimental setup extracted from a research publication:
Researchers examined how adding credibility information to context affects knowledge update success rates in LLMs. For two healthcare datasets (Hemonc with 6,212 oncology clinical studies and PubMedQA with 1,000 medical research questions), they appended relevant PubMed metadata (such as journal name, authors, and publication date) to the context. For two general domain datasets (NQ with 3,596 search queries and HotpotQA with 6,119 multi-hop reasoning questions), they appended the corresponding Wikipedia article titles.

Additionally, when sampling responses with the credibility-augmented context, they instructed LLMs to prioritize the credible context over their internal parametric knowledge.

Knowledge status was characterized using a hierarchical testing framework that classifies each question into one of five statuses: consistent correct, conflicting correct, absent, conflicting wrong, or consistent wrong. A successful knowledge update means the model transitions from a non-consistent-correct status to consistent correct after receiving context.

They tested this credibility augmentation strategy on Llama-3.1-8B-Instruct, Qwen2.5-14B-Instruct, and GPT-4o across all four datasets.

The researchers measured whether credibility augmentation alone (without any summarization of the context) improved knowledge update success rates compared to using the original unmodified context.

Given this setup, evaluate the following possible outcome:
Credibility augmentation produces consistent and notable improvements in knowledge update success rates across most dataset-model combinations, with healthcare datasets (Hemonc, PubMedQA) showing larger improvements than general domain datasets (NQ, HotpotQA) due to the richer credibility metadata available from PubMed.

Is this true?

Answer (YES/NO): NO